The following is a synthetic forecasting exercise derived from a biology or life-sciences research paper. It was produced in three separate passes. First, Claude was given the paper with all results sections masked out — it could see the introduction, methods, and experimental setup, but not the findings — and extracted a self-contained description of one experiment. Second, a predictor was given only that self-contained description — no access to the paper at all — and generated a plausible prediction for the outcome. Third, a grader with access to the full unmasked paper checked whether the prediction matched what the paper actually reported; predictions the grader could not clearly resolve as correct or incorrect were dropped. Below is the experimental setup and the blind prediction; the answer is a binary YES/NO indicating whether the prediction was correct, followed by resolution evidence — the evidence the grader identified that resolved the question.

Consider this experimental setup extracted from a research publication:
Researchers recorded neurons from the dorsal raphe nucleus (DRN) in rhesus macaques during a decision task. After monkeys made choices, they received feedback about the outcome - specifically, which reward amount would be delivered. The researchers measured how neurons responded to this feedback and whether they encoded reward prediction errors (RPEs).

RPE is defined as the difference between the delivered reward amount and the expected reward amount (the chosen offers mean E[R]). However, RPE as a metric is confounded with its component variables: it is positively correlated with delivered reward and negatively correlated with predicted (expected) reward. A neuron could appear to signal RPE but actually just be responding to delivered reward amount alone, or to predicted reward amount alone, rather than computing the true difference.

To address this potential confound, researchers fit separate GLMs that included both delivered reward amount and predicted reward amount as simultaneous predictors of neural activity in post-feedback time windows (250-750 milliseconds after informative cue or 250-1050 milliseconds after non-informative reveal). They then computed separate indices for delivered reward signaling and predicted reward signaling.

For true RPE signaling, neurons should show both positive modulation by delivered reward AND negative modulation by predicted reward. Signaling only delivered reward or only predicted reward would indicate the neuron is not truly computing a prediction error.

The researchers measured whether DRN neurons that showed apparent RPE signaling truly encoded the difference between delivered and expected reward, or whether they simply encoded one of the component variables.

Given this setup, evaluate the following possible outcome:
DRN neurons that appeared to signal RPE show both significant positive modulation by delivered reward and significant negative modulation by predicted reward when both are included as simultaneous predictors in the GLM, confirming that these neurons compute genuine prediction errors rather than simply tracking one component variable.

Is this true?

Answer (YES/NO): YES